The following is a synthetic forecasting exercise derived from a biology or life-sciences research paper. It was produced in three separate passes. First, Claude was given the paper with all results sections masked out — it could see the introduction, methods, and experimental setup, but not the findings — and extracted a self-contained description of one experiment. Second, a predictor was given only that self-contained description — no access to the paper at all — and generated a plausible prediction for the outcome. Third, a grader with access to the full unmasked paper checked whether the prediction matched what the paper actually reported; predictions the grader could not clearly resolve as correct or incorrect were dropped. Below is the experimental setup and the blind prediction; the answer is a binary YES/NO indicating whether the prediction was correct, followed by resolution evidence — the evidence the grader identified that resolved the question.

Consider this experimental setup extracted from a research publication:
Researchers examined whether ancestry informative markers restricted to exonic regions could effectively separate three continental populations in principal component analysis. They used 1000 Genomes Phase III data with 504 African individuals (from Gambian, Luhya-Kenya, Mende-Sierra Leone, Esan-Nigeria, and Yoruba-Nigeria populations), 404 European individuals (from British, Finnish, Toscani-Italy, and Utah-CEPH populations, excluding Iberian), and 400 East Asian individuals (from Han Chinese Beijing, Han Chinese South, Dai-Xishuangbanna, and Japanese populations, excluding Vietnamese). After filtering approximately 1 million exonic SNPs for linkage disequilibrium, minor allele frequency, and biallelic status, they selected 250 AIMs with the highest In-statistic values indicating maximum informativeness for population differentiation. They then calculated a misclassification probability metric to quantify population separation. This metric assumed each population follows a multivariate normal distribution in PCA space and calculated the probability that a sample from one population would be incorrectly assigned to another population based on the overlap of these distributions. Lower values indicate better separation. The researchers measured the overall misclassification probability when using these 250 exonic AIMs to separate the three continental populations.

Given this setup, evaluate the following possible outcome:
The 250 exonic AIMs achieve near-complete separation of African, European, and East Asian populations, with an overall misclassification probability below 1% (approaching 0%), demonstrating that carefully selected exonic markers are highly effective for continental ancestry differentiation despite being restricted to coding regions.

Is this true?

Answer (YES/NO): YES